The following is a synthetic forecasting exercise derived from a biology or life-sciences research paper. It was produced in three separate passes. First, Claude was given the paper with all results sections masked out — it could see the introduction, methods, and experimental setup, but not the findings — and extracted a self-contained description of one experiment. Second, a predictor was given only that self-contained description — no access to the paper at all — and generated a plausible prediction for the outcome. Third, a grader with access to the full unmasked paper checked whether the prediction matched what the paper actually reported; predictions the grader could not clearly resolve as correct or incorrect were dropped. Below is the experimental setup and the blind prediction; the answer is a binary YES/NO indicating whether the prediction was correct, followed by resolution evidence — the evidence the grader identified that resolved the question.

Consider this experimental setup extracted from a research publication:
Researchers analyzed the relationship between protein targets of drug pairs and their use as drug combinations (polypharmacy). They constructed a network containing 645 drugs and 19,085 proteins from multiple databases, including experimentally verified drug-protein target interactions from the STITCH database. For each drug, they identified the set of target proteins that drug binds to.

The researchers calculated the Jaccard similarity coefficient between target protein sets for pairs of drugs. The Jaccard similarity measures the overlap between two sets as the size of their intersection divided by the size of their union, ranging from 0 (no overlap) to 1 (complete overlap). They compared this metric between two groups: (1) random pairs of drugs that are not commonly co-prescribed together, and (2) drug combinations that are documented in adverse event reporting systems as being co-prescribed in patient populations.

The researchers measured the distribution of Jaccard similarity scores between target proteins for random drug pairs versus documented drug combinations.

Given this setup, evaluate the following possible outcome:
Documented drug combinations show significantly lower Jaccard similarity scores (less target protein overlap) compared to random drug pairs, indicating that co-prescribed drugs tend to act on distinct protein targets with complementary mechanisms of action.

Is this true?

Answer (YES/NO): NO